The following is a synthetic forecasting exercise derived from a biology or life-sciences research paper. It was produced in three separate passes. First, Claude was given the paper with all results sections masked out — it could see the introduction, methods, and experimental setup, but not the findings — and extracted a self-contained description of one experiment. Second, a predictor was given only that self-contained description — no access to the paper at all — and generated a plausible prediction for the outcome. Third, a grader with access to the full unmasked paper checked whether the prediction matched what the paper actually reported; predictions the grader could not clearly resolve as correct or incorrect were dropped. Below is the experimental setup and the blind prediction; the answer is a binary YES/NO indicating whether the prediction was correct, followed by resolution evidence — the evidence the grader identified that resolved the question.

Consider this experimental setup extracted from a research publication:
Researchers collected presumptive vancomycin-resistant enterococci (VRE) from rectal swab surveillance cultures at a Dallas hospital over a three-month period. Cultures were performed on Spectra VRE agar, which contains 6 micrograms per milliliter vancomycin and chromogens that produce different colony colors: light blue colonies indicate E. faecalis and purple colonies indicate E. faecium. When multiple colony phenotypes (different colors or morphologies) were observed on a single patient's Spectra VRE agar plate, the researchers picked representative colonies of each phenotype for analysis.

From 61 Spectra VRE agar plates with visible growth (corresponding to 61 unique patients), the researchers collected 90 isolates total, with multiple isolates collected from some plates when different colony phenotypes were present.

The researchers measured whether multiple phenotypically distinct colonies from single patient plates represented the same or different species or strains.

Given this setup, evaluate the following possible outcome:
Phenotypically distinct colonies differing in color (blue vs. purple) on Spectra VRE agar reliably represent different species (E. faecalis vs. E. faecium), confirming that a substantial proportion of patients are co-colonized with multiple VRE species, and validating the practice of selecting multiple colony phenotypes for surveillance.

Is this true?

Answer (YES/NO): NO